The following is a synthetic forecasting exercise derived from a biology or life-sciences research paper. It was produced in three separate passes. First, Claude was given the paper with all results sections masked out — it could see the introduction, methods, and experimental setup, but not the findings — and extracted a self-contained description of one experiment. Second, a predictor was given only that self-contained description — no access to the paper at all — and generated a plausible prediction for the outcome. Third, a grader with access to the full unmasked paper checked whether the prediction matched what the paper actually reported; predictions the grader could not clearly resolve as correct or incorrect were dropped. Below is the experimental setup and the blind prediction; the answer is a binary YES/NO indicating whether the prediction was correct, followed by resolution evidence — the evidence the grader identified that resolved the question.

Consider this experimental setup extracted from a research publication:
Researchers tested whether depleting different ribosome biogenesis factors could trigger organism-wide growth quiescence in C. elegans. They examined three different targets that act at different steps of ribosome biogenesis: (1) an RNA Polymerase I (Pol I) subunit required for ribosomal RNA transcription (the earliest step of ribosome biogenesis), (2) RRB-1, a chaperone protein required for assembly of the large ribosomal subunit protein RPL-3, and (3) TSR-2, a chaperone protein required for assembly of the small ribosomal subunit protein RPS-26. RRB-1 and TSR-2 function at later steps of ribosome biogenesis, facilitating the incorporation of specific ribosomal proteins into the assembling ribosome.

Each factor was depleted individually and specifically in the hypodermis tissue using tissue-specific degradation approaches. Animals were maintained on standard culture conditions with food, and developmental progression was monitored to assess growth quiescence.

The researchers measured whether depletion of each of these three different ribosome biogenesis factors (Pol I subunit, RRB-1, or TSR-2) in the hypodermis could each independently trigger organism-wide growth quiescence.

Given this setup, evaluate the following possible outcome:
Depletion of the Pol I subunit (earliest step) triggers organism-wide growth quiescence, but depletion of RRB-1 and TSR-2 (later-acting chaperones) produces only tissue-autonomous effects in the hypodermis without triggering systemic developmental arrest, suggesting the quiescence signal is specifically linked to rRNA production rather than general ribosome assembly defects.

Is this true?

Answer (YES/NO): NO